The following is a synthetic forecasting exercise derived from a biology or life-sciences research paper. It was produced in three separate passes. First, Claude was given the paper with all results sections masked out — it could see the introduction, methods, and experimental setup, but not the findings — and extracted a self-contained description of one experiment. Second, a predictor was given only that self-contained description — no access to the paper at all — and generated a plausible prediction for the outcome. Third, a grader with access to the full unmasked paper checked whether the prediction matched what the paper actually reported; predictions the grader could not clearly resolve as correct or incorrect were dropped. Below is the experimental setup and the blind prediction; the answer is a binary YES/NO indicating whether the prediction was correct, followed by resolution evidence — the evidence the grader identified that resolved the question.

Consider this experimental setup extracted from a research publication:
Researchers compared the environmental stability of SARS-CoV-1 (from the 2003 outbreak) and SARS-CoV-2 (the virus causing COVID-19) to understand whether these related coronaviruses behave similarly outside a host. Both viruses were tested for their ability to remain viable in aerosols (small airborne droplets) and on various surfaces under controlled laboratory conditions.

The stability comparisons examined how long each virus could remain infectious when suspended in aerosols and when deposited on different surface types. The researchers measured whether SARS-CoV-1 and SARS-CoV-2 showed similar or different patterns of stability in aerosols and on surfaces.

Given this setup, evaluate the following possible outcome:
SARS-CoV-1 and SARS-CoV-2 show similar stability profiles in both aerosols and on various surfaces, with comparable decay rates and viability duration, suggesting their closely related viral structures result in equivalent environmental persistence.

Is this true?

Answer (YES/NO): YES